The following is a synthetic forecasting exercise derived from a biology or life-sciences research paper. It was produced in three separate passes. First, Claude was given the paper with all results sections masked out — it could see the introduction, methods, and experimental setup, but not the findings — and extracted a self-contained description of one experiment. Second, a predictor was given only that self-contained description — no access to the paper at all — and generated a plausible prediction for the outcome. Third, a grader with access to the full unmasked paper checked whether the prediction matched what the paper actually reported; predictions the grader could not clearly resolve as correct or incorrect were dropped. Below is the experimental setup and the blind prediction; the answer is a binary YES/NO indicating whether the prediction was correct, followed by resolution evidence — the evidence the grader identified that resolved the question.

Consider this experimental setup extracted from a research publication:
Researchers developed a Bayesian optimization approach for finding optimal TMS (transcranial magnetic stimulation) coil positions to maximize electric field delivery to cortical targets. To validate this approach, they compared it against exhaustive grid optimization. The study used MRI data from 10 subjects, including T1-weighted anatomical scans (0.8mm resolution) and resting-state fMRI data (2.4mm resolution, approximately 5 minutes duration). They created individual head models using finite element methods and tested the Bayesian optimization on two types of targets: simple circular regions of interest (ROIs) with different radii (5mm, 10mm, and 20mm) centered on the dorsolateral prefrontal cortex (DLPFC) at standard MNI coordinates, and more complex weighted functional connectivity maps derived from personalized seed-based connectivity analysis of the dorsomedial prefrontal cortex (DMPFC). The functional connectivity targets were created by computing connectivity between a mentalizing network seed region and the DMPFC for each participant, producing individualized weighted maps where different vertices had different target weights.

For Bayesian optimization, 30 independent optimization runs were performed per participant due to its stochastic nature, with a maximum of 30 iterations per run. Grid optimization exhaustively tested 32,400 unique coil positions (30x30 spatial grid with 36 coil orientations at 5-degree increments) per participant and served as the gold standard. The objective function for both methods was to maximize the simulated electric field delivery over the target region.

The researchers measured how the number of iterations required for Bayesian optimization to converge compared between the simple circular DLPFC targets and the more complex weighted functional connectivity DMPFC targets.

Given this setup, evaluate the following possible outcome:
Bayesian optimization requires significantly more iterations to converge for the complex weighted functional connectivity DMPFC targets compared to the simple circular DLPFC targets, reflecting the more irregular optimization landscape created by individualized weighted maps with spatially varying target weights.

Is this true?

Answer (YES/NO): NO